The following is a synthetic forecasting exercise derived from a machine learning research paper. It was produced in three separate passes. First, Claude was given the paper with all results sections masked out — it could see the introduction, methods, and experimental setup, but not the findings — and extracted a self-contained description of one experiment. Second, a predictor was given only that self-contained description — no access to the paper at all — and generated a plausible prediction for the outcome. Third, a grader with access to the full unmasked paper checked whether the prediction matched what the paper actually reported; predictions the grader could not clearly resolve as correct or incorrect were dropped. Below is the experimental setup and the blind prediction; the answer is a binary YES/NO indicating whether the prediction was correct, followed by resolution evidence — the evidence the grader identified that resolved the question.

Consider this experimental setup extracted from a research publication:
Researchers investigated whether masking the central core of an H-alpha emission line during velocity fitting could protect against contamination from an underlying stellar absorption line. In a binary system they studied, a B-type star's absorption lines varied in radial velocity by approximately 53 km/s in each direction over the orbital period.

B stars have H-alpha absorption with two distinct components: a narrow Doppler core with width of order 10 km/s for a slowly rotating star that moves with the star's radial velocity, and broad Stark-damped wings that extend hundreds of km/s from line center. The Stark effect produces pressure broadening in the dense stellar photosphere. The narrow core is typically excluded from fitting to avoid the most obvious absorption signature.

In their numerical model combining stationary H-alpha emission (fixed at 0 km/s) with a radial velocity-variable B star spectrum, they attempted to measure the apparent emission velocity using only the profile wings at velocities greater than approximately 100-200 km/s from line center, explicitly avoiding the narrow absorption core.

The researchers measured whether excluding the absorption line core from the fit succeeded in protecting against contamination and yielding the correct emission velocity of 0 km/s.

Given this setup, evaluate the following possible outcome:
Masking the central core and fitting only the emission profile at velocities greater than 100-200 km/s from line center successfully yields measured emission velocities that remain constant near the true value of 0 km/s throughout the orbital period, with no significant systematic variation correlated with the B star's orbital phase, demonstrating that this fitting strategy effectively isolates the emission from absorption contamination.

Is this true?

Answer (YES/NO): NO